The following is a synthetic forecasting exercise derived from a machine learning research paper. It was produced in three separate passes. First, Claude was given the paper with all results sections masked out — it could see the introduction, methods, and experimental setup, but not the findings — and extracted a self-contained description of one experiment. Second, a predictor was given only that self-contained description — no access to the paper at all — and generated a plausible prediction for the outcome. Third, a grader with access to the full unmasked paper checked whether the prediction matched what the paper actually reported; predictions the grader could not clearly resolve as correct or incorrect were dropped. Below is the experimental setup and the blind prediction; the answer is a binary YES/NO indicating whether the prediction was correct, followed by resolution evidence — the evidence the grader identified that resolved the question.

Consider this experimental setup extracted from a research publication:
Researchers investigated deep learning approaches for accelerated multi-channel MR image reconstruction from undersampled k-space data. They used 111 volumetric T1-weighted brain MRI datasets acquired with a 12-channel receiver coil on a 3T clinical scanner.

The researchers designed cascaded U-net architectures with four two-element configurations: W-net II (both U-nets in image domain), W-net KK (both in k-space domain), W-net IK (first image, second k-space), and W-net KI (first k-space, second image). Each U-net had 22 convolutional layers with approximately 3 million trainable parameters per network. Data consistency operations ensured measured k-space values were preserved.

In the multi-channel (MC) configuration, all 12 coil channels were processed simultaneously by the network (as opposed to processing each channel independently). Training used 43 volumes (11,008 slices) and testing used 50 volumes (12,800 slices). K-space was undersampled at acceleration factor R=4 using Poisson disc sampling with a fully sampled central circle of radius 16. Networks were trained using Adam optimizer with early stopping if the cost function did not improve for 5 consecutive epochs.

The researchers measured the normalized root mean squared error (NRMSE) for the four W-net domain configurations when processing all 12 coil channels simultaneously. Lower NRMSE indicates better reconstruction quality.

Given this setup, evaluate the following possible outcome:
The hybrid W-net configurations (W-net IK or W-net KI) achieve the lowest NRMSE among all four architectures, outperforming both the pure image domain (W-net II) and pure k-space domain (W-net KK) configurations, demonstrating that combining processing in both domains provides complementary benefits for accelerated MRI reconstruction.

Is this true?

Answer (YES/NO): YES